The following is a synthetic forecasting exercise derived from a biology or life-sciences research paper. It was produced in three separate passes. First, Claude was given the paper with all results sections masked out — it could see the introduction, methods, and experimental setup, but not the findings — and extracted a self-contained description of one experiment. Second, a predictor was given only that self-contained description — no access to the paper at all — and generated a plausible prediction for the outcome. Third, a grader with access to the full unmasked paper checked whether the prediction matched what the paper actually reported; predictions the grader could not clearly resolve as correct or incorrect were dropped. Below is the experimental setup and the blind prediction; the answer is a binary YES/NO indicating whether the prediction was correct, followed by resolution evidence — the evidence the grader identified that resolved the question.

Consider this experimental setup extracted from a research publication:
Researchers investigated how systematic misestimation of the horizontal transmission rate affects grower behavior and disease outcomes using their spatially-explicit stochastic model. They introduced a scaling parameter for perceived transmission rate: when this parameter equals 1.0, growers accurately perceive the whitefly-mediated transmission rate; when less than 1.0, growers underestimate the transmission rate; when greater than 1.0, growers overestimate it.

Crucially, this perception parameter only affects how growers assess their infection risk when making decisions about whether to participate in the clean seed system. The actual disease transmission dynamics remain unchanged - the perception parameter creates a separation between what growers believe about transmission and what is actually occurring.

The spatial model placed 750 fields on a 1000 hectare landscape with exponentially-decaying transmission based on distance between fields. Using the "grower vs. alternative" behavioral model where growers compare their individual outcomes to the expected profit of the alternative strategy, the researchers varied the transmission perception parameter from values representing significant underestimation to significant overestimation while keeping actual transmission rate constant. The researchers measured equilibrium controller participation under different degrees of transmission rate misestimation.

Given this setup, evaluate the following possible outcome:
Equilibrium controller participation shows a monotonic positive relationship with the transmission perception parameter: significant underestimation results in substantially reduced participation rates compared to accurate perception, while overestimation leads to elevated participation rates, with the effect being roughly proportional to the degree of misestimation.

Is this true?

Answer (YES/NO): NO